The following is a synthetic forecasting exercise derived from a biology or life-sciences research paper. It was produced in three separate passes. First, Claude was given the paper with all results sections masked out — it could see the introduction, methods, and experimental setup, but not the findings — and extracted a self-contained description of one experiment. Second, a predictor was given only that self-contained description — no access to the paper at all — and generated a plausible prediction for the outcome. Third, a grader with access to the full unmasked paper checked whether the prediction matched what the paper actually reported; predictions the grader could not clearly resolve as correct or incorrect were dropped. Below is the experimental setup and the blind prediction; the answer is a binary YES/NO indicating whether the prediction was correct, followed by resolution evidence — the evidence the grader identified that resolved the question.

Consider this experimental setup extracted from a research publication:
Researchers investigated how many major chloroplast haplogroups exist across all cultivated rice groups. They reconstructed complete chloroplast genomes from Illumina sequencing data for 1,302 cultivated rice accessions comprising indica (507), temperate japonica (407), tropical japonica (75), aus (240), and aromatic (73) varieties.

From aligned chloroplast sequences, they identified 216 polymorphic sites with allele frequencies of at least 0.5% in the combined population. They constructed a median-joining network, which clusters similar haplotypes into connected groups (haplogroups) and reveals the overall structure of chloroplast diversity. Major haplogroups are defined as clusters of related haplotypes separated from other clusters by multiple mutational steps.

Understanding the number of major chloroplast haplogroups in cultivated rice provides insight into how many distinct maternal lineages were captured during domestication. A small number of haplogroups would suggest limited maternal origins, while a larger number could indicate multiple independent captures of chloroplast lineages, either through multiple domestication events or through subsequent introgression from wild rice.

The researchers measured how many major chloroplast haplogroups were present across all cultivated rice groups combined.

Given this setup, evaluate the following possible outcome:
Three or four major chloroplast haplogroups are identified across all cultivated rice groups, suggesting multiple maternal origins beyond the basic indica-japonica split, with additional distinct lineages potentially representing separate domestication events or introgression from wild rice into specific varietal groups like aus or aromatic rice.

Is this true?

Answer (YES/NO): NO